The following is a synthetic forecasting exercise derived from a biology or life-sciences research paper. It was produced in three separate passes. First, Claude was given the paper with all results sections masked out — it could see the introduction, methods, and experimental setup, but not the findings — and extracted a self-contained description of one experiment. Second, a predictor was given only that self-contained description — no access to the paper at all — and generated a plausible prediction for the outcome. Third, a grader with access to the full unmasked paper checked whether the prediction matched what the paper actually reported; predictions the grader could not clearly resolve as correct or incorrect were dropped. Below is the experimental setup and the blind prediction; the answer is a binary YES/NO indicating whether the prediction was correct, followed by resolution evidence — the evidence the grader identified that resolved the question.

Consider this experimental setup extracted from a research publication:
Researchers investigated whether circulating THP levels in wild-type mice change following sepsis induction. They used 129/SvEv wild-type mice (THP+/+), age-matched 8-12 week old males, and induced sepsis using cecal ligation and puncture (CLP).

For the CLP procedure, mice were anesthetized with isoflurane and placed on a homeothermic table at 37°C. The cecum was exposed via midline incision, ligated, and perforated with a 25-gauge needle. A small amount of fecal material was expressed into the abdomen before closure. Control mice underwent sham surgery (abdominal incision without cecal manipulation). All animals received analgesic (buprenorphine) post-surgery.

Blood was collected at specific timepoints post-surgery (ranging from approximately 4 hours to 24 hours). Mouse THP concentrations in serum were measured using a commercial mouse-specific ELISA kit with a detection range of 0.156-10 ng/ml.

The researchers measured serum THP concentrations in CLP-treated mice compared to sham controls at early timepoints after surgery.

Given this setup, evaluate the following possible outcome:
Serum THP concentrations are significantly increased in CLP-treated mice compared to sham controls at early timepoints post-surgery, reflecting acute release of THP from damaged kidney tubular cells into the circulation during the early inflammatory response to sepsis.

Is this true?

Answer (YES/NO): NO